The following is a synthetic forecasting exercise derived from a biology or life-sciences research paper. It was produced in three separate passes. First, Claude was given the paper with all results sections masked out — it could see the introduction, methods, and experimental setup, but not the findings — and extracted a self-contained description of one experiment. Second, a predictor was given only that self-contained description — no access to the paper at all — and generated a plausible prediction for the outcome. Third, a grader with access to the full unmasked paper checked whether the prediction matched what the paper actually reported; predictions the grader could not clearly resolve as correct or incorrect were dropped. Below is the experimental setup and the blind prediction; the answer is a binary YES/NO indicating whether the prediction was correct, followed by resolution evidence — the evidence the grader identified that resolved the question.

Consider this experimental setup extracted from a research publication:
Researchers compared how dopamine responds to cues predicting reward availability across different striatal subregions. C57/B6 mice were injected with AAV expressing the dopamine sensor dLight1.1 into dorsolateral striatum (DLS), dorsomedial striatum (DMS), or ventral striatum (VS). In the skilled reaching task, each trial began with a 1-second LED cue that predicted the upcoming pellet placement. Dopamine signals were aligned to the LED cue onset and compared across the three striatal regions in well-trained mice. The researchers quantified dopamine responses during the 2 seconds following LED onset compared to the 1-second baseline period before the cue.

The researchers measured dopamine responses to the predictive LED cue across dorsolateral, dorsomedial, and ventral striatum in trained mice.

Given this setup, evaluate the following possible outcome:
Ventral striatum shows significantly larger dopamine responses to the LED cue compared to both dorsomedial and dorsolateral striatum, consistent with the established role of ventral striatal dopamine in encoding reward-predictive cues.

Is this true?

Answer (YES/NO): NO